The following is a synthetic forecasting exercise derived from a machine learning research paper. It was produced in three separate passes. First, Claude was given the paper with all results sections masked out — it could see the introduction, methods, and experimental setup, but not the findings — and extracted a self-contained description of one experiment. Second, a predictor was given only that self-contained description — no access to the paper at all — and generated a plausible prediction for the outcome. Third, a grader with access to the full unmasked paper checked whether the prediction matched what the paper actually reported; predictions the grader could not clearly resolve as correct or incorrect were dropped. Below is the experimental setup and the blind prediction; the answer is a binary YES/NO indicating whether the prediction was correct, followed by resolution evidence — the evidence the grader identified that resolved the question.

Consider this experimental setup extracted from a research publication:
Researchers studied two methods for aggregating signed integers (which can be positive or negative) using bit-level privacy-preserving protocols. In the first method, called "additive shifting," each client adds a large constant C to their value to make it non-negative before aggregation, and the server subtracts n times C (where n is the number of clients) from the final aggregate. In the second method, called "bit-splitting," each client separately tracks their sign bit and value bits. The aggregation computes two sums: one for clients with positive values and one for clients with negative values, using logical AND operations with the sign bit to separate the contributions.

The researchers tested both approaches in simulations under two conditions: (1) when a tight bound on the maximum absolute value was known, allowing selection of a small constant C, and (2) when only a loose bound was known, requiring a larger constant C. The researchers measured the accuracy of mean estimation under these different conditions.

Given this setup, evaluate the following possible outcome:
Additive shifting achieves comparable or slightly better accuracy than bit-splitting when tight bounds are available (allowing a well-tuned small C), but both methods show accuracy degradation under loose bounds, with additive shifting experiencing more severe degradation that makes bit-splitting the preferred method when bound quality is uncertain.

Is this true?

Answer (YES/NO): NO